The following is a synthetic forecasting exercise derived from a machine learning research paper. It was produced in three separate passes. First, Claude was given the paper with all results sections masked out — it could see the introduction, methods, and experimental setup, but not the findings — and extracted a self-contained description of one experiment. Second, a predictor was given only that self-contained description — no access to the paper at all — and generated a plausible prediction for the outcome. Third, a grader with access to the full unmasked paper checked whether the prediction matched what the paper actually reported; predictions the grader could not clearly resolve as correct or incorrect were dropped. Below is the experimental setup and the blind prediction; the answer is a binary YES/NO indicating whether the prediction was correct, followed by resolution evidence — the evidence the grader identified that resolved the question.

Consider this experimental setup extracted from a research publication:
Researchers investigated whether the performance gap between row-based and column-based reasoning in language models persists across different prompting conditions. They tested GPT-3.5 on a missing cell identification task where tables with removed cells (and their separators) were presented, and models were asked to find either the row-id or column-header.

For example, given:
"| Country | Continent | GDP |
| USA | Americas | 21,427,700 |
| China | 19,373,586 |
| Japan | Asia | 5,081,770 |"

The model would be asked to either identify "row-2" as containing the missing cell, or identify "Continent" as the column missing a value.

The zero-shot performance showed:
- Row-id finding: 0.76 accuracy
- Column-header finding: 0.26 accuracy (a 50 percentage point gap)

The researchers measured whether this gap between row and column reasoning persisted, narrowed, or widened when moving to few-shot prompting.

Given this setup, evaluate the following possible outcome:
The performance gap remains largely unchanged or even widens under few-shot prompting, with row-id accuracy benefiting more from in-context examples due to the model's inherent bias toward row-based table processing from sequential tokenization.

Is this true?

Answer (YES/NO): NO